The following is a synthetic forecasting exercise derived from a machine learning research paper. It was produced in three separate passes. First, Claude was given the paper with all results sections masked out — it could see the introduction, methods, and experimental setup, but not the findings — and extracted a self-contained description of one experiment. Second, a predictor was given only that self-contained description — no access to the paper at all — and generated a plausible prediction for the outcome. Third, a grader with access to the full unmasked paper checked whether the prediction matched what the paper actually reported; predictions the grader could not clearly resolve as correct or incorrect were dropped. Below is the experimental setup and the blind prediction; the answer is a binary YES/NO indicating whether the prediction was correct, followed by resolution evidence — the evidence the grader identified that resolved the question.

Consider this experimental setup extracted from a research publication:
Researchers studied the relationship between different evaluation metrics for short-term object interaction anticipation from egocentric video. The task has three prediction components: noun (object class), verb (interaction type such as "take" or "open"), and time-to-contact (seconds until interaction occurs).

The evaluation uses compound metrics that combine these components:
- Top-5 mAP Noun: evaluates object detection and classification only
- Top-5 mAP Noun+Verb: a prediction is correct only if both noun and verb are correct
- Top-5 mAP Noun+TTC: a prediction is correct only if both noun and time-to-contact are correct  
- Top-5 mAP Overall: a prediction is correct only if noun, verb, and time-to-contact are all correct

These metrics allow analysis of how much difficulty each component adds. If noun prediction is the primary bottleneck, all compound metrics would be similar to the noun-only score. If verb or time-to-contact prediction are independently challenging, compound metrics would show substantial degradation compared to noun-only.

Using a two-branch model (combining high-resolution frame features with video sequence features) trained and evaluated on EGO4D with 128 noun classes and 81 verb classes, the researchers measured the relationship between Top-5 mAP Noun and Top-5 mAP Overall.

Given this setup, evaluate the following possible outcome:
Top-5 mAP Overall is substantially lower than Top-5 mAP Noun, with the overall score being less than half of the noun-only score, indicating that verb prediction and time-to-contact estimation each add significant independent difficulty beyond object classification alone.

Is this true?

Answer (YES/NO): YES